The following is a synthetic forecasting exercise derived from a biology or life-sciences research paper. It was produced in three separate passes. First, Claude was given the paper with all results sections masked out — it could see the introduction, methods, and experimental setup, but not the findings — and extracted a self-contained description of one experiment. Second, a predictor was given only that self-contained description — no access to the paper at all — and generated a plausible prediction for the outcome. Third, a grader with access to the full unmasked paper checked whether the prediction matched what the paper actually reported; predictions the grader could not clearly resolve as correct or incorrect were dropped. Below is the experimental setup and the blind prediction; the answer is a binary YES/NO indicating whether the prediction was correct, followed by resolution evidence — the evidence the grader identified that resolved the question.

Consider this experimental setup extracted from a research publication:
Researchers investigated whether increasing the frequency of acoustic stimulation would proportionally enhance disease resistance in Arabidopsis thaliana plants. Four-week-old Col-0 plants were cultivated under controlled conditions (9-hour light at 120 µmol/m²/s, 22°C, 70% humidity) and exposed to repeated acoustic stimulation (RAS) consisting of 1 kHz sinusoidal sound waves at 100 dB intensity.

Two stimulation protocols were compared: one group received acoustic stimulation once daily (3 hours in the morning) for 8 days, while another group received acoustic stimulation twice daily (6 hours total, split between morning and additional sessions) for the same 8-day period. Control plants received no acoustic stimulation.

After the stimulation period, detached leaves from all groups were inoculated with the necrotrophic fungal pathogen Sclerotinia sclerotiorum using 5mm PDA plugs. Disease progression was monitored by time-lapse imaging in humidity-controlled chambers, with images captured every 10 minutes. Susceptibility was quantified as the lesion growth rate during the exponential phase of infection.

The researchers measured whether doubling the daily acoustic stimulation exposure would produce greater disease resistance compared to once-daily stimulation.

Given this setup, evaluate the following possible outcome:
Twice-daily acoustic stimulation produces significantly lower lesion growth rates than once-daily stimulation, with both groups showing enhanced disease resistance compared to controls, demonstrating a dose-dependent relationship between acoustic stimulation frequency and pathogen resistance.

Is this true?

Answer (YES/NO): NO